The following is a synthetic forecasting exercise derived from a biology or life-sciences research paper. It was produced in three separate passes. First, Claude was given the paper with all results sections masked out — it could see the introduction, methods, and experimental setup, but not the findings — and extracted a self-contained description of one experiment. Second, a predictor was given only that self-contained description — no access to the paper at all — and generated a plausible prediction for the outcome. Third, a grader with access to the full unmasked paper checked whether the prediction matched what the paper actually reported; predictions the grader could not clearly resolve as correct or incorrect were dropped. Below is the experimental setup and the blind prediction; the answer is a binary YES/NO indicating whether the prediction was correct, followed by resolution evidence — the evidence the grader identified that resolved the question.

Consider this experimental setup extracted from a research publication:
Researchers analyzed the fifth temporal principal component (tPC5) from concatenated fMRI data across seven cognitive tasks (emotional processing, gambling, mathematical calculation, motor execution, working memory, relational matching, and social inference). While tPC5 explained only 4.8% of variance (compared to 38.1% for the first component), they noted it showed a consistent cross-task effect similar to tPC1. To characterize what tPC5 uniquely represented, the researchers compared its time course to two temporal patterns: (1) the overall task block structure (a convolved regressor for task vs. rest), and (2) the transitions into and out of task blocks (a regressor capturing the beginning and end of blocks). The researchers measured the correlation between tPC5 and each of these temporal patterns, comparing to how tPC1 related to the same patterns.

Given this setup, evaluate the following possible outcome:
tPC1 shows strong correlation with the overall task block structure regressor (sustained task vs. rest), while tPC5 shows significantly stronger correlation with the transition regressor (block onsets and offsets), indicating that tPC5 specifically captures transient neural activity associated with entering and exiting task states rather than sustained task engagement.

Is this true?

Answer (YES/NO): YES